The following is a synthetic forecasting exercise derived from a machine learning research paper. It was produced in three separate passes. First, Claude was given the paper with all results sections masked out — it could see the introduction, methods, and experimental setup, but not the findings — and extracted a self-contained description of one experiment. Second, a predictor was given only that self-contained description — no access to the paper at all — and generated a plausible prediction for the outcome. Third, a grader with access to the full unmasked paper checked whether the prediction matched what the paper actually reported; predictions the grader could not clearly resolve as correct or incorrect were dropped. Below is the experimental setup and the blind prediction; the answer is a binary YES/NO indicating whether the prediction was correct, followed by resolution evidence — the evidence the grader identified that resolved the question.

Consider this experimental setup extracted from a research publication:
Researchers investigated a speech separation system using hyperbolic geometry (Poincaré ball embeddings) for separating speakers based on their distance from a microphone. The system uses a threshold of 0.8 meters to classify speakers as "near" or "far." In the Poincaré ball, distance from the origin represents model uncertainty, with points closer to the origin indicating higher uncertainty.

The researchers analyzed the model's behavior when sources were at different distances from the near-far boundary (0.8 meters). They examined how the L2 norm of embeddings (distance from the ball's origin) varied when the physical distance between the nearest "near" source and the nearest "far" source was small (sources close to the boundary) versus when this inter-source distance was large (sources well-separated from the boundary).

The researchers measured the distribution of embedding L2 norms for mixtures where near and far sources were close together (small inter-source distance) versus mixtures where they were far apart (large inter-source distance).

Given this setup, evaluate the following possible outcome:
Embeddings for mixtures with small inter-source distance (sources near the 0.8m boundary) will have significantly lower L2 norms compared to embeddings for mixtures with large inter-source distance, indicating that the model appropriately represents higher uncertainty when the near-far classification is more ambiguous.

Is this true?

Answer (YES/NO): YES